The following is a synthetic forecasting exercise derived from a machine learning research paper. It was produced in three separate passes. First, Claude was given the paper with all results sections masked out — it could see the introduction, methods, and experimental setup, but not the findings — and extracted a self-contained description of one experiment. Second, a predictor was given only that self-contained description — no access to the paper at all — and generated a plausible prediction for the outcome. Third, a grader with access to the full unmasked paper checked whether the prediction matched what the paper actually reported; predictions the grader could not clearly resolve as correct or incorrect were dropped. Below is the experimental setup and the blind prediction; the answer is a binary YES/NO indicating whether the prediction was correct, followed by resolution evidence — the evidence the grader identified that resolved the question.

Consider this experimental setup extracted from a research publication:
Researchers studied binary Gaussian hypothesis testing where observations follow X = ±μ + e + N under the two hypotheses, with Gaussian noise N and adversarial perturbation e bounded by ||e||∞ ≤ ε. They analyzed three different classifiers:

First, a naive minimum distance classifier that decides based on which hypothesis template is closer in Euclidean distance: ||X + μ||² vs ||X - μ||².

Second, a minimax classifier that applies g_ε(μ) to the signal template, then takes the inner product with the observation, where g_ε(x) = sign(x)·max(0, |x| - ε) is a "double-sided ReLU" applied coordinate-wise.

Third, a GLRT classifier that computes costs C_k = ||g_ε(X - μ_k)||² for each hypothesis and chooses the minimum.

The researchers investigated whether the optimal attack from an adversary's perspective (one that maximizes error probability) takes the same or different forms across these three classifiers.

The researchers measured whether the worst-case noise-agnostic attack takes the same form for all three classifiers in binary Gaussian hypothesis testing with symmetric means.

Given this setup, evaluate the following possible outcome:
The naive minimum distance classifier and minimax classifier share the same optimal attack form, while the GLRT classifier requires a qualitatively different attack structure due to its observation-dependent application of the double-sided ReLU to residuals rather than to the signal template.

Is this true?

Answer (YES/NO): NO